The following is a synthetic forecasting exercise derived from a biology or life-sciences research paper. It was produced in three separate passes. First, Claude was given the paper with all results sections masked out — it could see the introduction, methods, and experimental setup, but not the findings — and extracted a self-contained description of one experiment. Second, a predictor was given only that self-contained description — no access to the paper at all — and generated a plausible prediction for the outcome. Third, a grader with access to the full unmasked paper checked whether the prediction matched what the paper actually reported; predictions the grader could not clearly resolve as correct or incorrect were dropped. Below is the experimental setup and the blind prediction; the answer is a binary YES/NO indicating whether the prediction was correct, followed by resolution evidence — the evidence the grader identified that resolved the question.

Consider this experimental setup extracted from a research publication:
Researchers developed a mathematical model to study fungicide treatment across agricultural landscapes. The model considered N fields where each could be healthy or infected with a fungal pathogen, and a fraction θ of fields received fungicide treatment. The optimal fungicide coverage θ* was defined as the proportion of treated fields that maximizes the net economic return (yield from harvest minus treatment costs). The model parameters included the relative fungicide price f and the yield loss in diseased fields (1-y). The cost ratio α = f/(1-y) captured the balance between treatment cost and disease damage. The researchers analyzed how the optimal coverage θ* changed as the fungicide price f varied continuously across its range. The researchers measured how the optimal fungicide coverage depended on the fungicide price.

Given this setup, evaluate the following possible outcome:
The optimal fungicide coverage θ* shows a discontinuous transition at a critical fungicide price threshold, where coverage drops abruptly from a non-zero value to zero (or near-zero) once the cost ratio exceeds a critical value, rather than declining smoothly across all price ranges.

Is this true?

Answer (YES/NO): YES